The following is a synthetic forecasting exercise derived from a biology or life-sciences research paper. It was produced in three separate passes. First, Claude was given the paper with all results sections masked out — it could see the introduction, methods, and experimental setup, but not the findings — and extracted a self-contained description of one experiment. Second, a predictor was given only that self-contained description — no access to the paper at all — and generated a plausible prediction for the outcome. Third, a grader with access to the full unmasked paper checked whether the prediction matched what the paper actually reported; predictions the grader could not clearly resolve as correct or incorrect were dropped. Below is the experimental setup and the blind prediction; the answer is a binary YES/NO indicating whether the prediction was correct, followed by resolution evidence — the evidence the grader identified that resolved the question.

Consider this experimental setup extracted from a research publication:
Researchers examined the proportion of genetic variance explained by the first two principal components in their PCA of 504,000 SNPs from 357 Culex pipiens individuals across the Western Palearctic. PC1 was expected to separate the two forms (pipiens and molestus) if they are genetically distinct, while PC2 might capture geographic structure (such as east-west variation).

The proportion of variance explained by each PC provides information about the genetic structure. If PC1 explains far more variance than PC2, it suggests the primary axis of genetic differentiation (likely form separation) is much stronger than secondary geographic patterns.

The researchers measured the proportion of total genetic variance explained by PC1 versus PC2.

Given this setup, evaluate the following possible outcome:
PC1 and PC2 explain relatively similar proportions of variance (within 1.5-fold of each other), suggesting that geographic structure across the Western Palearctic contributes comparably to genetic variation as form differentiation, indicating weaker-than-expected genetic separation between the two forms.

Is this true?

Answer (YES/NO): NO